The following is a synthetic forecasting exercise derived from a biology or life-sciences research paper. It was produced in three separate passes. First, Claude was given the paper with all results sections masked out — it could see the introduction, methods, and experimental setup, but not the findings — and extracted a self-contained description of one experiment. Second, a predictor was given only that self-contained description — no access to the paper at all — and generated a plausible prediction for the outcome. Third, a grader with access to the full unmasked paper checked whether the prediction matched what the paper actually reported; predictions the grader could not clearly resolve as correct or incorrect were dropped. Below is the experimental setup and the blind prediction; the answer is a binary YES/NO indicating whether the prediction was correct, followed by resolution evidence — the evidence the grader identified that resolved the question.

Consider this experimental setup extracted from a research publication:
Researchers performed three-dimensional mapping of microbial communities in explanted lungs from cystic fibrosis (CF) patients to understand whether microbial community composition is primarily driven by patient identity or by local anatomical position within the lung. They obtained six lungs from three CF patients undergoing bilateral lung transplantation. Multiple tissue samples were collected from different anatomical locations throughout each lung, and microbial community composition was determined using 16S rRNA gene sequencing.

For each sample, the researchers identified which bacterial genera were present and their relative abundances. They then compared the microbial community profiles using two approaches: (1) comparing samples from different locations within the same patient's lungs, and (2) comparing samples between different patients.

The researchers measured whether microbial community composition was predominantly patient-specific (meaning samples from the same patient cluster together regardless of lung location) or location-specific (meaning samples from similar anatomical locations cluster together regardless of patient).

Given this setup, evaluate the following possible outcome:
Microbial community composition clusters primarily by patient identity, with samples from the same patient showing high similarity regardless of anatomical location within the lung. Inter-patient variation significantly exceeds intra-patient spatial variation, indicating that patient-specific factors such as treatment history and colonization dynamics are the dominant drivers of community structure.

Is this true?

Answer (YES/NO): NO